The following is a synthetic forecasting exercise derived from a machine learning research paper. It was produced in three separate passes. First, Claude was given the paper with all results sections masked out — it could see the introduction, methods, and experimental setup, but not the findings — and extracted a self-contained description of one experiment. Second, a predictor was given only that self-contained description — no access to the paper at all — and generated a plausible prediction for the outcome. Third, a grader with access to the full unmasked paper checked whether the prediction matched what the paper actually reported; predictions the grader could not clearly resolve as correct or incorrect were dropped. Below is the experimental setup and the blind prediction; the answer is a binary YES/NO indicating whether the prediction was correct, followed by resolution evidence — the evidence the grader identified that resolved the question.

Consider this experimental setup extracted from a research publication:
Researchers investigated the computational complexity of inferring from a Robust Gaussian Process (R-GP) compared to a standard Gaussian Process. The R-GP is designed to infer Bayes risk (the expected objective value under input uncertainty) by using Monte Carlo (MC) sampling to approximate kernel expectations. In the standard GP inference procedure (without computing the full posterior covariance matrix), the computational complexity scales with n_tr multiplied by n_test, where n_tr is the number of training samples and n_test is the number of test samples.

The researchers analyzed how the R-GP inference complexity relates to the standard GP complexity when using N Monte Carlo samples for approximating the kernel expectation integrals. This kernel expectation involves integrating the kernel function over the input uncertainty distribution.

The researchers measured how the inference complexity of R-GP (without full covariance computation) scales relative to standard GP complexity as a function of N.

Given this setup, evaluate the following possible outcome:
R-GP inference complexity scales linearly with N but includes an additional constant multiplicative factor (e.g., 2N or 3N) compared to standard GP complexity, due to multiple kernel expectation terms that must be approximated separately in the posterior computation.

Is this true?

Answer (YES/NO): NO